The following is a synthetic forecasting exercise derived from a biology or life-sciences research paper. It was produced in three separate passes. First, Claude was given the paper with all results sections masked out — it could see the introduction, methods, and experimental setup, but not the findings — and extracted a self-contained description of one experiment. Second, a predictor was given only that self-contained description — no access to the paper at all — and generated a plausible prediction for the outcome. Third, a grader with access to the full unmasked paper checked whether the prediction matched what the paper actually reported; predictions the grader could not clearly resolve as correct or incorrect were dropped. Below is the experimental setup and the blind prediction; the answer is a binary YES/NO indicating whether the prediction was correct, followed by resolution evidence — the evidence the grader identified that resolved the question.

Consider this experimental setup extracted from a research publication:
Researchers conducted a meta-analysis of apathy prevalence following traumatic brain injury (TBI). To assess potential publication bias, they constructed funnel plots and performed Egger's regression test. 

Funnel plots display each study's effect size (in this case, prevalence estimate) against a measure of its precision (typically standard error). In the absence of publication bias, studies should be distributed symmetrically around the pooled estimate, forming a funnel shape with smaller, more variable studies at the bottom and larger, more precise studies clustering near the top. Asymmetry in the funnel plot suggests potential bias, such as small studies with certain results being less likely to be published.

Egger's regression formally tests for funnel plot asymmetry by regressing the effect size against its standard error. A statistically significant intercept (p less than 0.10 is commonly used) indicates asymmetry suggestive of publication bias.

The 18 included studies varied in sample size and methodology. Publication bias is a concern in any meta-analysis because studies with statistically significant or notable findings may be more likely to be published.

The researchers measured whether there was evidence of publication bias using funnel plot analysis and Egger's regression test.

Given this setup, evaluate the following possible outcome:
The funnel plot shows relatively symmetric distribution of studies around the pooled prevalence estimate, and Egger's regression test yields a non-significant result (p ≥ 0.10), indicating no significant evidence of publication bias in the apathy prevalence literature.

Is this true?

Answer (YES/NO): YES